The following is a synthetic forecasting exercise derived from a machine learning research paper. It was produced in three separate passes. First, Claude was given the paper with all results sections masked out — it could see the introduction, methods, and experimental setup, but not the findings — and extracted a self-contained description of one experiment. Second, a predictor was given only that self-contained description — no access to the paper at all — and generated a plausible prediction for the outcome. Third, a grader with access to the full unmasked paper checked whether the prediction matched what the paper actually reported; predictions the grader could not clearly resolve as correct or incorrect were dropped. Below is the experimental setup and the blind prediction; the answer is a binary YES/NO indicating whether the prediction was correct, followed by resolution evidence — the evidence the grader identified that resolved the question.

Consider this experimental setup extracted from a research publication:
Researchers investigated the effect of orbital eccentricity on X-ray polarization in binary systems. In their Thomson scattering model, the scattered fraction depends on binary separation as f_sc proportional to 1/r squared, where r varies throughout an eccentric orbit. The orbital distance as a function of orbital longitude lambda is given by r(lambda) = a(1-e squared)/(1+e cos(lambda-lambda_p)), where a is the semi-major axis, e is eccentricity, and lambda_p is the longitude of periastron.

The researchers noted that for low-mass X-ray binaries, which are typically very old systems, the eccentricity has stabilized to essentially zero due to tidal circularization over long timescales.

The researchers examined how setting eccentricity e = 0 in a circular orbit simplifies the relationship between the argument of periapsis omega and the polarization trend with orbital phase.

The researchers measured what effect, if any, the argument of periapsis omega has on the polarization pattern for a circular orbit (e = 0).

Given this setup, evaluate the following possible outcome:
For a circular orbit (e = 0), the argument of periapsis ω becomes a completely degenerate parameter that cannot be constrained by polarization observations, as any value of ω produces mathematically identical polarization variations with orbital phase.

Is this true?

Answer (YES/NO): NO